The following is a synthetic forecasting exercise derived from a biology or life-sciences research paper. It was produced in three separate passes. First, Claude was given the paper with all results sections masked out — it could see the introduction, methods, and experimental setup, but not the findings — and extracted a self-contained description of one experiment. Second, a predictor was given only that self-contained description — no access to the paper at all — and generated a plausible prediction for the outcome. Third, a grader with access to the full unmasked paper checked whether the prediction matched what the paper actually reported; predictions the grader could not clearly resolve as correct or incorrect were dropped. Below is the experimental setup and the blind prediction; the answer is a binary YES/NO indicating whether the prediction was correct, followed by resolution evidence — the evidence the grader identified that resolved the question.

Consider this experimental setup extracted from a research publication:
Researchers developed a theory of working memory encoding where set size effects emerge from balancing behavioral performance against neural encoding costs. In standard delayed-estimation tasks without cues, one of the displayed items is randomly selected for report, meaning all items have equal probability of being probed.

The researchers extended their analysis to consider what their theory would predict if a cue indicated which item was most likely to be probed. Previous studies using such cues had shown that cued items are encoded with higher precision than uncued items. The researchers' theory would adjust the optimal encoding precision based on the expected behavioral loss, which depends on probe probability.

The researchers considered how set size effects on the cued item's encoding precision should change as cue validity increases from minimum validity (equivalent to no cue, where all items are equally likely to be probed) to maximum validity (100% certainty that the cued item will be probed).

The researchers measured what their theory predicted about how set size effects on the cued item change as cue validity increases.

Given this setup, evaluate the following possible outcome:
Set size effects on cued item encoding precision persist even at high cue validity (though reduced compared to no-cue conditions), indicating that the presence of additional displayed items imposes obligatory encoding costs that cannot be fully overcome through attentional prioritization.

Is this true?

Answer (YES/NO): NO